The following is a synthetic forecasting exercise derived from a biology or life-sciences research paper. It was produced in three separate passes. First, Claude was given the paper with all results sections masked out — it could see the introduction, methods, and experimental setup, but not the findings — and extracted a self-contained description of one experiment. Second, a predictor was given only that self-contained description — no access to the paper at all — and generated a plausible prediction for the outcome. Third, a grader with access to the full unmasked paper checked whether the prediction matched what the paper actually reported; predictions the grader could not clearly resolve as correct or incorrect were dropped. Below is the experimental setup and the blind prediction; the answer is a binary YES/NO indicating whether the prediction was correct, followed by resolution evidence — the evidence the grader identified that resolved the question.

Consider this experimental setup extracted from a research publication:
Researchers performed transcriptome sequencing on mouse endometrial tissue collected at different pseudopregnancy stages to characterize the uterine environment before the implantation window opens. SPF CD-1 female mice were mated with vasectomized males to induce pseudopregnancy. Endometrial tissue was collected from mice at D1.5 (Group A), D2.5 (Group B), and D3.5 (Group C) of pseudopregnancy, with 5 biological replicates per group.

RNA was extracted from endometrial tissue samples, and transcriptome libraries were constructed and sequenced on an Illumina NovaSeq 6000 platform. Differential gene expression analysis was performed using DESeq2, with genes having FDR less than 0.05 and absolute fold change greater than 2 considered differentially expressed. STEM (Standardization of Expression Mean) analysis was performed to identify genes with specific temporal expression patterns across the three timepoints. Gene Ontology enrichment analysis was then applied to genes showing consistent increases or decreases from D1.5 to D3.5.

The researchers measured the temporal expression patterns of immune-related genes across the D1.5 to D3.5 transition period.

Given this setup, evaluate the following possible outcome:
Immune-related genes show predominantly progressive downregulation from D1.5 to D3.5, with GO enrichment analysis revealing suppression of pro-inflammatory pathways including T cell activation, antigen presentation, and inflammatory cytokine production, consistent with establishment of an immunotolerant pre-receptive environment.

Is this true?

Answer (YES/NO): NO